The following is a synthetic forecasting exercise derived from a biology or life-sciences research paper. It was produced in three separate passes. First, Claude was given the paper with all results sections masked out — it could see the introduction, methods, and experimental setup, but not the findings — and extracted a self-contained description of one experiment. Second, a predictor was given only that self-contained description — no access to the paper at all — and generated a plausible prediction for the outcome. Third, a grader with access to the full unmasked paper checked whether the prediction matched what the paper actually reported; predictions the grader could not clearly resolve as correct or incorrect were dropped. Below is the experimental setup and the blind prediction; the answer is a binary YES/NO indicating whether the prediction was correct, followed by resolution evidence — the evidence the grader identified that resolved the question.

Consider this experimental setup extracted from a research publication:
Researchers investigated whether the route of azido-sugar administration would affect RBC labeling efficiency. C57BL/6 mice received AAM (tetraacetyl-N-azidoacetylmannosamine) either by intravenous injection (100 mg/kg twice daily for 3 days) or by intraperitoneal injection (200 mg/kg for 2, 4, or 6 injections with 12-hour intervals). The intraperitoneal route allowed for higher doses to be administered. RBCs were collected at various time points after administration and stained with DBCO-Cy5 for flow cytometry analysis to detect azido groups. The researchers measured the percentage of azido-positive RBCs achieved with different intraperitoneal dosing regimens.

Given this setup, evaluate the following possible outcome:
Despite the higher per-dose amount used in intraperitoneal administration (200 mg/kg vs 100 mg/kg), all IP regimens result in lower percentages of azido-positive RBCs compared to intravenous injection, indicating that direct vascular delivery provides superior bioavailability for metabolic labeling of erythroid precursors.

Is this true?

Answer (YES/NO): NO